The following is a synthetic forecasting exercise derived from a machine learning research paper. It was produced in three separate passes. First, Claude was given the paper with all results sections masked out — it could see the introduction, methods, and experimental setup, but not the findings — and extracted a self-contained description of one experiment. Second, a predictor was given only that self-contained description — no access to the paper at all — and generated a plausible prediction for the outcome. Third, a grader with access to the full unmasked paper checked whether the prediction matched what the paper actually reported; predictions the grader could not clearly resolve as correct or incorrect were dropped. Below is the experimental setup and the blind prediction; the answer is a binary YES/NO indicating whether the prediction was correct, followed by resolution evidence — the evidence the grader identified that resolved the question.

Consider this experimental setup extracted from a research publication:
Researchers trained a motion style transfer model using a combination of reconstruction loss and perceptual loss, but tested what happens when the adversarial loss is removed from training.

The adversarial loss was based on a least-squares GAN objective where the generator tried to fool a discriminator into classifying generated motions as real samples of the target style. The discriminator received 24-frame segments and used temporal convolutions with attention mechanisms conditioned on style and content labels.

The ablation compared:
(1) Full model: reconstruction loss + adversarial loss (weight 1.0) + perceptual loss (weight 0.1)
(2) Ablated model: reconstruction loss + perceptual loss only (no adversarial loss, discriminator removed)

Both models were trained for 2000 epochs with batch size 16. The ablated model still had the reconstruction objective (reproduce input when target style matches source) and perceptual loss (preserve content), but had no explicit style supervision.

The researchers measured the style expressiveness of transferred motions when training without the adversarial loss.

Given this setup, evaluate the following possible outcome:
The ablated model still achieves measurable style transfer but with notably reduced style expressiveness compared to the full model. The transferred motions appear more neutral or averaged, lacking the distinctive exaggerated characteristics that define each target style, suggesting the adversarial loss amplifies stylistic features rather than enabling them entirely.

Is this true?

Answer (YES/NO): NO